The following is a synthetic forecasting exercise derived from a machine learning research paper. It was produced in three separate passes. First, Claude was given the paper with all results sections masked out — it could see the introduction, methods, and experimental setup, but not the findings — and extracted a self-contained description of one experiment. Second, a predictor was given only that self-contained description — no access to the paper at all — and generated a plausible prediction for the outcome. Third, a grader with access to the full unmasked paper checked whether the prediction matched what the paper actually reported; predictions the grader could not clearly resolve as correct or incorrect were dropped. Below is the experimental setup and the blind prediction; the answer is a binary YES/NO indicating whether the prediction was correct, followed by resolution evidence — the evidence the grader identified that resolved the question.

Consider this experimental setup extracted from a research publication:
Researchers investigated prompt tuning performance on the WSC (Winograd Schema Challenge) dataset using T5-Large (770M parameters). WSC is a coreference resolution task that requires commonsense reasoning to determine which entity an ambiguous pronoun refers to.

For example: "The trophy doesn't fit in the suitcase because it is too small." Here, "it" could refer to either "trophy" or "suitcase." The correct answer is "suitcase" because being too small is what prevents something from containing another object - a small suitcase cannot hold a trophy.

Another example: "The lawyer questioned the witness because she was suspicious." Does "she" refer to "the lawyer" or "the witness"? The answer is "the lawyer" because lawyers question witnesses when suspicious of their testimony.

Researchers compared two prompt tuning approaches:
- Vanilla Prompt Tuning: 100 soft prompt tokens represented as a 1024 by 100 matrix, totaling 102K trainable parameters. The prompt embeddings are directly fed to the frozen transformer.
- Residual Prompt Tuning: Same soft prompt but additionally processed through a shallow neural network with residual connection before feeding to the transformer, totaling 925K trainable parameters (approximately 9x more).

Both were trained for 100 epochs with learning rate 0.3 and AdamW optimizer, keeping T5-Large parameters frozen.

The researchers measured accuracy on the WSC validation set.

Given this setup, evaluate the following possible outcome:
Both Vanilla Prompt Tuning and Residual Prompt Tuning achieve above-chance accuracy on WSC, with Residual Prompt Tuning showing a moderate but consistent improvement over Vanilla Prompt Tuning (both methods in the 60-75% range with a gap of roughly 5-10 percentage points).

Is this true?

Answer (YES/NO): NO